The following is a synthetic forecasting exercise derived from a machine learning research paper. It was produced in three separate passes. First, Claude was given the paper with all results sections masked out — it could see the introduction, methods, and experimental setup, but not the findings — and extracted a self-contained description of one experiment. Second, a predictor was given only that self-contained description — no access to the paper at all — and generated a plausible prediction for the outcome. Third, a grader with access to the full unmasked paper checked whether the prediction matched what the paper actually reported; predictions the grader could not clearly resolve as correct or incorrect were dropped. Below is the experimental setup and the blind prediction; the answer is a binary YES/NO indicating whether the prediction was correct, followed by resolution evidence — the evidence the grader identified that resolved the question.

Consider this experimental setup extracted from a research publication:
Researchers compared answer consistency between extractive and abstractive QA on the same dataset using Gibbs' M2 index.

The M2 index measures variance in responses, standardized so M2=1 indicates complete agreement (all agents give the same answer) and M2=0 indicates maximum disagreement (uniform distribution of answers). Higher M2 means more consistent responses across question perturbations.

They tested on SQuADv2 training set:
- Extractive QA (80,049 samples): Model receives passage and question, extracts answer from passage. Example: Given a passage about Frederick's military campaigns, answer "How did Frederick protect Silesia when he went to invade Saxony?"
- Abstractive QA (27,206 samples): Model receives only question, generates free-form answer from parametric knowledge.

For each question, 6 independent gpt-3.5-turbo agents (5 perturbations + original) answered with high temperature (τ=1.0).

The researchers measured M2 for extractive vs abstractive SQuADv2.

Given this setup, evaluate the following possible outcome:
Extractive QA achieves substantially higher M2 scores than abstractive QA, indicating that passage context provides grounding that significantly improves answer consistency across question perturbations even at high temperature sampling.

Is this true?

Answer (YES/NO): NO